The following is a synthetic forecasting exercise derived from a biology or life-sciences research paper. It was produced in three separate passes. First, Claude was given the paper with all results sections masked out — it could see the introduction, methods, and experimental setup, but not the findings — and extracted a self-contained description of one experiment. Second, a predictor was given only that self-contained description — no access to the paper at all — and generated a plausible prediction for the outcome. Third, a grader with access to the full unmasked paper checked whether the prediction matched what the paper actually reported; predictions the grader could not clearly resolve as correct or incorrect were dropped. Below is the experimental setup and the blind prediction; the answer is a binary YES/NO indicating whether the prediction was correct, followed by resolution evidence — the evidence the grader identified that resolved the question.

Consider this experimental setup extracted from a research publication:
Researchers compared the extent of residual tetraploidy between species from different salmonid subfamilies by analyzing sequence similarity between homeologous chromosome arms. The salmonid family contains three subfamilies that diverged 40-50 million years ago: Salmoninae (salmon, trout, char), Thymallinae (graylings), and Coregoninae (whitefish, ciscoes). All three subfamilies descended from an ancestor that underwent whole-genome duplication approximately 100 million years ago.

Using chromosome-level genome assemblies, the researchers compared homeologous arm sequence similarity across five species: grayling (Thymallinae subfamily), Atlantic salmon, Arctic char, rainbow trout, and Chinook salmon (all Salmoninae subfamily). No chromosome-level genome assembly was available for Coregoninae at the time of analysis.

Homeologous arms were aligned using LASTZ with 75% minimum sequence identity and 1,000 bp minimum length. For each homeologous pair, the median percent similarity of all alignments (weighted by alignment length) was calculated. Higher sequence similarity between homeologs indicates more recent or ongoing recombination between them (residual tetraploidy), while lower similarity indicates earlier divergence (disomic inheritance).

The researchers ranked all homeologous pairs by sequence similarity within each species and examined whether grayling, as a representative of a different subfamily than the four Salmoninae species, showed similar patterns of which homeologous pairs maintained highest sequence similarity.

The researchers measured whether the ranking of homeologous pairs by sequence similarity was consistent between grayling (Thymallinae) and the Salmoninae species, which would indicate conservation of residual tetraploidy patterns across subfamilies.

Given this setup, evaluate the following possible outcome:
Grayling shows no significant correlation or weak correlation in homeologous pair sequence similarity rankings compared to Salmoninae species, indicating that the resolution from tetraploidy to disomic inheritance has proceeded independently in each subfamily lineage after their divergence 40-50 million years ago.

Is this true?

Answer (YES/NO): NO